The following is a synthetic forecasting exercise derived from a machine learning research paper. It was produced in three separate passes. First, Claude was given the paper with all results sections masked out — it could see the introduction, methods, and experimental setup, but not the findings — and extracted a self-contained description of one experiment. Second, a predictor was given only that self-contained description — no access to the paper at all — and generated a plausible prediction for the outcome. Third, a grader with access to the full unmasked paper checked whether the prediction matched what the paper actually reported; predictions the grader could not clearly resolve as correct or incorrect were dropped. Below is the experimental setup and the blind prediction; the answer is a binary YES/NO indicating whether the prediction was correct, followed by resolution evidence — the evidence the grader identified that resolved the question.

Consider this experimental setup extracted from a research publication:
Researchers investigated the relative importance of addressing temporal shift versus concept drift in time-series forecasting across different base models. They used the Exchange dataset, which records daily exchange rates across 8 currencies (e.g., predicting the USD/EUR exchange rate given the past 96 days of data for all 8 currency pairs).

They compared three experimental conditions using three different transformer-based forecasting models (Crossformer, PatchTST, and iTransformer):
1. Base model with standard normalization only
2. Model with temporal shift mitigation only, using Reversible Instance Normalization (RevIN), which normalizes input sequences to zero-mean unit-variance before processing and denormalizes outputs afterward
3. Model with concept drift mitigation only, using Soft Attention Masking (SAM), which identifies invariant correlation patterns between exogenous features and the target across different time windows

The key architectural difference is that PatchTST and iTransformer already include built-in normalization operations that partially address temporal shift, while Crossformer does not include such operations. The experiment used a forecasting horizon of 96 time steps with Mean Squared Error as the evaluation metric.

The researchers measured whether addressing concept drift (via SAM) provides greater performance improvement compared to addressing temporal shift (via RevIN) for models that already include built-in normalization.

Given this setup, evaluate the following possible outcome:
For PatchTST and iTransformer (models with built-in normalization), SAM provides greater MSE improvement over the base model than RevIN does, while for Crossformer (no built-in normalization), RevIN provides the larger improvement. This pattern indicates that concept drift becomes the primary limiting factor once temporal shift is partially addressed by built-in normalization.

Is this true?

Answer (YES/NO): YES